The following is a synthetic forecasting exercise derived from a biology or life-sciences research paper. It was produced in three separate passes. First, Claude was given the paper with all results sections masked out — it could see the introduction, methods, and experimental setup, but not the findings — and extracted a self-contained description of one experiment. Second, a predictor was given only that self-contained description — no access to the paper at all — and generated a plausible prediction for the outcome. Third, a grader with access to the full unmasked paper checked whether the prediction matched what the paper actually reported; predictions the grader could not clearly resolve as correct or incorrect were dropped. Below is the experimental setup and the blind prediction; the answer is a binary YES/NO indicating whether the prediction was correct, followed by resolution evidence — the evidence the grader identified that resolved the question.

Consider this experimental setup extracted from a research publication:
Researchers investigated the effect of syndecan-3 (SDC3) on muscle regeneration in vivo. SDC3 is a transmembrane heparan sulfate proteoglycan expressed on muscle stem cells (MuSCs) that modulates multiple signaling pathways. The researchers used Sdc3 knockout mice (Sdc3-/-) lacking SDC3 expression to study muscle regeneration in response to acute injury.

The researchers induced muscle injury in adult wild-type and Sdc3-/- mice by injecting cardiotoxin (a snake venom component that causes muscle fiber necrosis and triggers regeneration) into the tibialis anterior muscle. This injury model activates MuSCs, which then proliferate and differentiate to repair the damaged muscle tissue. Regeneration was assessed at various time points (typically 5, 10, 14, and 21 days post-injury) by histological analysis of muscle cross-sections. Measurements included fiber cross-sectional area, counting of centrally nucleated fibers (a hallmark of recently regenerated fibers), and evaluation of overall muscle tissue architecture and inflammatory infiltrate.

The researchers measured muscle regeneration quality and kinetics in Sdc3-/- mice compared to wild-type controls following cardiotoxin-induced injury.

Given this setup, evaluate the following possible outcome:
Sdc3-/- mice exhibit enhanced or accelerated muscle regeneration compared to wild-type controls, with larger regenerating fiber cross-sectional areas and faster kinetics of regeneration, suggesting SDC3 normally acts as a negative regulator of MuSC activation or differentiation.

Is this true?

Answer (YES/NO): YES